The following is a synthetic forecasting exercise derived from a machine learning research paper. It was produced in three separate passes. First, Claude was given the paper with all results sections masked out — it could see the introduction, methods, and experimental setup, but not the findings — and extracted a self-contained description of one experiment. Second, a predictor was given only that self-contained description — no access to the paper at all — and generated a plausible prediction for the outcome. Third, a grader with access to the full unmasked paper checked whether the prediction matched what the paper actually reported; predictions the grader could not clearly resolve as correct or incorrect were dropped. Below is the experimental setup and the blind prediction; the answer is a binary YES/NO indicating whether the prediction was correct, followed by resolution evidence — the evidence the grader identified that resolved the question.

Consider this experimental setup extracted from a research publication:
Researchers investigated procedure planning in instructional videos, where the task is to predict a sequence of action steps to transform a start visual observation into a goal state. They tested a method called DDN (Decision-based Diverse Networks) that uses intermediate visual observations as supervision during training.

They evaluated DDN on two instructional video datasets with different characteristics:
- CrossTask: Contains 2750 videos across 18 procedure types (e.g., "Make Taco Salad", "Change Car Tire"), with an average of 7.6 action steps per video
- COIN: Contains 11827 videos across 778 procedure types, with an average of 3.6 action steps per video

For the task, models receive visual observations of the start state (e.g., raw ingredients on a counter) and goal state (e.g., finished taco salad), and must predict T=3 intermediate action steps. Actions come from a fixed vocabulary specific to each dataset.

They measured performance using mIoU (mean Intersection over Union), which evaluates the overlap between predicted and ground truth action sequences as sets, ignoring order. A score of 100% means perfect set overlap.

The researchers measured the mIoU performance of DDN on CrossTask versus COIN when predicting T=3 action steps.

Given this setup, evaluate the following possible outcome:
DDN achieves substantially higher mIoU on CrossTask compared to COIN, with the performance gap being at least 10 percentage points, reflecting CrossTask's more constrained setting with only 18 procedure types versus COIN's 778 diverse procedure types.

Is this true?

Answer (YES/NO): NO